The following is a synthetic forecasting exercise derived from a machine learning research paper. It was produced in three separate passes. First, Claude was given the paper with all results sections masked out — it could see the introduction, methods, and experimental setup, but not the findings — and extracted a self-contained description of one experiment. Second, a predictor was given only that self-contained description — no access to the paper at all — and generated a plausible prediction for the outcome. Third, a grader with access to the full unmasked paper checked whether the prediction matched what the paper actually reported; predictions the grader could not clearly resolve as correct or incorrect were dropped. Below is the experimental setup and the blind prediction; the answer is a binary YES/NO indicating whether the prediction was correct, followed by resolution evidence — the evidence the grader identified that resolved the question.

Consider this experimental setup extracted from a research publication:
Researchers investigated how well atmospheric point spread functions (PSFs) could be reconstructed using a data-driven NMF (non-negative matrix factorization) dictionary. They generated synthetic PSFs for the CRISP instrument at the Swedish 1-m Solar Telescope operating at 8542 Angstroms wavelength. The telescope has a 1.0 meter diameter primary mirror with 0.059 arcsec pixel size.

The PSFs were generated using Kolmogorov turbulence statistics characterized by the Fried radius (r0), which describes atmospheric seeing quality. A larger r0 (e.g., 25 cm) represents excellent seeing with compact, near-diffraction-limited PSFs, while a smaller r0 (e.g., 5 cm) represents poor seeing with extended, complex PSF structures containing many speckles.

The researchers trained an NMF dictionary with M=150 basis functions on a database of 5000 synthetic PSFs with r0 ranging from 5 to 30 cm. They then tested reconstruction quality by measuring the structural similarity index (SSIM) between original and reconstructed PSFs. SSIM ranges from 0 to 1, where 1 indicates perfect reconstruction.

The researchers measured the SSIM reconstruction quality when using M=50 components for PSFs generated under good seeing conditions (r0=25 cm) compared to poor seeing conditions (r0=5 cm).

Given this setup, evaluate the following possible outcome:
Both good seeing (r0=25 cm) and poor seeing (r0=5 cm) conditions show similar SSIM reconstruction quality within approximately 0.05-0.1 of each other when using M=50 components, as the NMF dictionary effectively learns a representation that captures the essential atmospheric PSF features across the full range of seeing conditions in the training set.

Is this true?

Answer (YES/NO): NO